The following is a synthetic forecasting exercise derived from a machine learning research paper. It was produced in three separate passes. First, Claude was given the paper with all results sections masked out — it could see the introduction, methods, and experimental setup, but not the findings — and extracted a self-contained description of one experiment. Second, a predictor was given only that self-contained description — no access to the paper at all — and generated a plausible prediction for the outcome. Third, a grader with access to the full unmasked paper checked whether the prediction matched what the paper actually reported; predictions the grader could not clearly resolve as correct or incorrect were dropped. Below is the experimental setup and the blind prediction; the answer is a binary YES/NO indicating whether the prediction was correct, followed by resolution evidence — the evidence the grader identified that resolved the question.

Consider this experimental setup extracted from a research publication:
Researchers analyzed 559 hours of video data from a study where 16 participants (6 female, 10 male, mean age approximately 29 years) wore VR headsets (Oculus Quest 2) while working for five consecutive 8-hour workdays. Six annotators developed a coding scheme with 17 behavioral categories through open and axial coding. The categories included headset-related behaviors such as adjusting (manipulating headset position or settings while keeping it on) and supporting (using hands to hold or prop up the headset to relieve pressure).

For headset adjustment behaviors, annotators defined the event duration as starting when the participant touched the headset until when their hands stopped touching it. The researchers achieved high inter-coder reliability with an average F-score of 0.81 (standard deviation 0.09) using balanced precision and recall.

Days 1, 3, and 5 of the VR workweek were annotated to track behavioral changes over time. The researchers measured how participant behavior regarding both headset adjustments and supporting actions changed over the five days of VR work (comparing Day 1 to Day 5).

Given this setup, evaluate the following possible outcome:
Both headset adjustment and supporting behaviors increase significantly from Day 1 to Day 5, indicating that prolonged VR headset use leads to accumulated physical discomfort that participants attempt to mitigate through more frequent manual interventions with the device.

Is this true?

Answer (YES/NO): NO